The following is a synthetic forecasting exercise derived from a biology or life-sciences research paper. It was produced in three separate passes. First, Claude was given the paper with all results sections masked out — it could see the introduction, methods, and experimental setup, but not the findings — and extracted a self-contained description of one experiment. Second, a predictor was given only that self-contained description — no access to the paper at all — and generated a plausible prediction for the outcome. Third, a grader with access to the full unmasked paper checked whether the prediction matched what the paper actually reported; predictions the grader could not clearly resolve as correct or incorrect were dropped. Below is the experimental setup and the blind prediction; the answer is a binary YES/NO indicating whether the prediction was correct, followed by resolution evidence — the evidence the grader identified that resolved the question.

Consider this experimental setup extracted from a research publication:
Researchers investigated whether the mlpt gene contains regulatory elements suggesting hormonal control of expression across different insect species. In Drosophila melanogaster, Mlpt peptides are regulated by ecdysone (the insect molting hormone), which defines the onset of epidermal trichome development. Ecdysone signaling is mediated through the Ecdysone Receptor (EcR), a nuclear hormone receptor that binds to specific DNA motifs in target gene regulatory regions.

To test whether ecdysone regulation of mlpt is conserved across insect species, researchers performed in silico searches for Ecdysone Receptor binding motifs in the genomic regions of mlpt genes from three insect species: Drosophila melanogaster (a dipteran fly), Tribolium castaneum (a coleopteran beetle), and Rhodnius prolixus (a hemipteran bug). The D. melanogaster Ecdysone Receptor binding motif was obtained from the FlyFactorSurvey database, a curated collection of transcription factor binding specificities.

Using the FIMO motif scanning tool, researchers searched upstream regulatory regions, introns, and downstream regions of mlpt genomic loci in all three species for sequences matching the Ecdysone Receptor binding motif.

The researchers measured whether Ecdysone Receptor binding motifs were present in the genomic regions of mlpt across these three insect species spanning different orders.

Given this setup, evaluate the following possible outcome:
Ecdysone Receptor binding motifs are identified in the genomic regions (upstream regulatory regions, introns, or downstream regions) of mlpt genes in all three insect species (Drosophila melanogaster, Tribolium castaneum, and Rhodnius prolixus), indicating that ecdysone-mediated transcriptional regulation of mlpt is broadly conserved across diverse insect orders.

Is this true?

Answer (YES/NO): YES